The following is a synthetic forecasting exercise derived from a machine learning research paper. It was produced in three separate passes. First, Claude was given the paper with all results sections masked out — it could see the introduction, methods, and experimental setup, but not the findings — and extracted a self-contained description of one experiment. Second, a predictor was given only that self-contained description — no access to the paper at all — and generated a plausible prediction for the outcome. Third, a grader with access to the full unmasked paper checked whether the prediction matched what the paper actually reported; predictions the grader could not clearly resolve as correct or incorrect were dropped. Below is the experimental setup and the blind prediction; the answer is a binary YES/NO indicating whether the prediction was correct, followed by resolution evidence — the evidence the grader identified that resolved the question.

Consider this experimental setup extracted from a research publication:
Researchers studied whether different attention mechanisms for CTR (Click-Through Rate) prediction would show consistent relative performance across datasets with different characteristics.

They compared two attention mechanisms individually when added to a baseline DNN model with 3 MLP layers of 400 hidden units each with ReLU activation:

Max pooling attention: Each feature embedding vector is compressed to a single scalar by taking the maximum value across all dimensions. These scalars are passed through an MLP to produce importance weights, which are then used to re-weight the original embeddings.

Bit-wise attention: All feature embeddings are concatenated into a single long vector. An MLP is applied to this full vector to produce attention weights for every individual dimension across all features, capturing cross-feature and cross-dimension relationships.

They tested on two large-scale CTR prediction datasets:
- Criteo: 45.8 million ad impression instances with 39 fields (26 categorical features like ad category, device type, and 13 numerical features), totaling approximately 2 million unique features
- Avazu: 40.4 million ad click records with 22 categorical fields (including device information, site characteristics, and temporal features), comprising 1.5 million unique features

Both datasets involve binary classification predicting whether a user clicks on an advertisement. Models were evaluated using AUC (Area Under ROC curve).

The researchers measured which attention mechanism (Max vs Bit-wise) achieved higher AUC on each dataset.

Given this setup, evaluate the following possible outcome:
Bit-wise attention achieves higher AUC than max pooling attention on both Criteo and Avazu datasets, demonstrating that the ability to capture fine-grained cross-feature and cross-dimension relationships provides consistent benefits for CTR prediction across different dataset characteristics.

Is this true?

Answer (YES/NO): NO